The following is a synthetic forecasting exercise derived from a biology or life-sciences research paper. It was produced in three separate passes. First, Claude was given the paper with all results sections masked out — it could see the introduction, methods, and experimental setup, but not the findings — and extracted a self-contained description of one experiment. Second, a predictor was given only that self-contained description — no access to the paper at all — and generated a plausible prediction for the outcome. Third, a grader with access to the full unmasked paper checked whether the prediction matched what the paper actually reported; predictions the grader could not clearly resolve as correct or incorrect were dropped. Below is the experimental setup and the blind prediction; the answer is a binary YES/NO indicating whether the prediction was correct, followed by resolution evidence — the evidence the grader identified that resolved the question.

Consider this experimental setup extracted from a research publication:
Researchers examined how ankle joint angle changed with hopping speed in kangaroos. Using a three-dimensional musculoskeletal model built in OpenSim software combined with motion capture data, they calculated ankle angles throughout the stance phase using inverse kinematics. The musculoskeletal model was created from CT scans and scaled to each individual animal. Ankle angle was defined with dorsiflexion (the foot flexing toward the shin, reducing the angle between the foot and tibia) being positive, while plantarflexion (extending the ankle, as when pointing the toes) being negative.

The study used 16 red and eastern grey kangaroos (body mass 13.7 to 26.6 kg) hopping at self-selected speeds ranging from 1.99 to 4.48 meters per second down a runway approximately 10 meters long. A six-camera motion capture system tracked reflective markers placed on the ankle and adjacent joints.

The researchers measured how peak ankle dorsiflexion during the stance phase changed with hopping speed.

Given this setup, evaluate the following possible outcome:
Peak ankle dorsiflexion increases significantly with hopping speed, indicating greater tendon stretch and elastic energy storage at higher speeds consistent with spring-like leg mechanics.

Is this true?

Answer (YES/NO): YES